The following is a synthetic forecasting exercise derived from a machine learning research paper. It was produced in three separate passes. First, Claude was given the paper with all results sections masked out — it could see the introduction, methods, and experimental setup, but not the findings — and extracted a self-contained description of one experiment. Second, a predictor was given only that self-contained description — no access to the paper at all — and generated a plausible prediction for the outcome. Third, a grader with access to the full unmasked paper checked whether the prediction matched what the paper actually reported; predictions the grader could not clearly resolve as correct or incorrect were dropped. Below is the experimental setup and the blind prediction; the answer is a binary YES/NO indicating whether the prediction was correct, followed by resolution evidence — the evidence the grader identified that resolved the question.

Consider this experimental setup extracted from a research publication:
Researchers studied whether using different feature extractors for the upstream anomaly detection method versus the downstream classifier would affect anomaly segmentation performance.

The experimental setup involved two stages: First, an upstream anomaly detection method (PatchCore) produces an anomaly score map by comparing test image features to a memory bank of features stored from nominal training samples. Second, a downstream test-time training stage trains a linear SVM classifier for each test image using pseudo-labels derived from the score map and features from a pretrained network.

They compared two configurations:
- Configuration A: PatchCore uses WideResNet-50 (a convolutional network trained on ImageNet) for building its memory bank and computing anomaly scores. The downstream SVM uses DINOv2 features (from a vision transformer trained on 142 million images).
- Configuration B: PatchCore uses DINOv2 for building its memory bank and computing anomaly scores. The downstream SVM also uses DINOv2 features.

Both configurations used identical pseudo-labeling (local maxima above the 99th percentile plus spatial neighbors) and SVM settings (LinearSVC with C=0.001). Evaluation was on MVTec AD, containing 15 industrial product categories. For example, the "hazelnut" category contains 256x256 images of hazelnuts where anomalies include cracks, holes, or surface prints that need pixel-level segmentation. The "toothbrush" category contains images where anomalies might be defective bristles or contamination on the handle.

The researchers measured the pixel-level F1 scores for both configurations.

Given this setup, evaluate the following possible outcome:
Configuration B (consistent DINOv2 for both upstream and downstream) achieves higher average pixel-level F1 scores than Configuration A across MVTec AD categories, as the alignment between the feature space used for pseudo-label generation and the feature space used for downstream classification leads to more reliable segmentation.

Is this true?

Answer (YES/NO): YES